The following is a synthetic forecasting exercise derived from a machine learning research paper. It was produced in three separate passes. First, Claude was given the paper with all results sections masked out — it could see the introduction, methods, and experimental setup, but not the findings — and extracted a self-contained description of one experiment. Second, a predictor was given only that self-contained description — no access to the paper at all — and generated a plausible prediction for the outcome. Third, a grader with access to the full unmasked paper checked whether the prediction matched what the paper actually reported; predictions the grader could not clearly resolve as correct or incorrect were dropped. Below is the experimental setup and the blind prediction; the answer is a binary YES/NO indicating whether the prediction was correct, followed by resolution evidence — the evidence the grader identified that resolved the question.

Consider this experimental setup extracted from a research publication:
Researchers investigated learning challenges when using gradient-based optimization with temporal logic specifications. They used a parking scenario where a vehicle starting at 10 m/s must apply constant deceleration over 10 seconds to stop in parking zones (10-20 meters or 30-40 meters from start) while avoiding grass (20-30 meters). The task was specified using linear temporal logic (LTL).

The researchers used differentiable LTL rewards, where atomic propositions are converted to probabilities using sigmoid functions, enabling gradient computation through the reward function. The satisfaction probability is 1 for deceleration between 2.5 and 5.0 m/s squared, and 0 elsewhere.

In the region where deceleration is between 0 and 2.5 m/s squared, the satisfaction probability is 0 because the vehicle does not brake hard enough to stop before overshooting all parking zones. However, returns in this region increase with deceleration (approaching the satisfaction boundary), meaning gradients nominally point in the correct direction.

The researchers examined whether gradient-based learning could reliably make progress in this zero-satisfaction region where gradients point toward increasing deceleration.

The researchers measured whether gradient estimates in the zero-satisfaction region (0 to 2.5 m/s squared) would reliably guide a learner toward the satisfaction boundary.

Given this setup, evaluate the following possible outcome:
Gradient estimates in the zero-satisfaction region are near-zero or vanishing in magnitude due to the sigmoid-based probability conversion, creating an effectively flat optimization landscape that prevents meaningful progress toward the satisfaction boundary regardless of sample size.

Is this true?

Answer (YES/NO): NO